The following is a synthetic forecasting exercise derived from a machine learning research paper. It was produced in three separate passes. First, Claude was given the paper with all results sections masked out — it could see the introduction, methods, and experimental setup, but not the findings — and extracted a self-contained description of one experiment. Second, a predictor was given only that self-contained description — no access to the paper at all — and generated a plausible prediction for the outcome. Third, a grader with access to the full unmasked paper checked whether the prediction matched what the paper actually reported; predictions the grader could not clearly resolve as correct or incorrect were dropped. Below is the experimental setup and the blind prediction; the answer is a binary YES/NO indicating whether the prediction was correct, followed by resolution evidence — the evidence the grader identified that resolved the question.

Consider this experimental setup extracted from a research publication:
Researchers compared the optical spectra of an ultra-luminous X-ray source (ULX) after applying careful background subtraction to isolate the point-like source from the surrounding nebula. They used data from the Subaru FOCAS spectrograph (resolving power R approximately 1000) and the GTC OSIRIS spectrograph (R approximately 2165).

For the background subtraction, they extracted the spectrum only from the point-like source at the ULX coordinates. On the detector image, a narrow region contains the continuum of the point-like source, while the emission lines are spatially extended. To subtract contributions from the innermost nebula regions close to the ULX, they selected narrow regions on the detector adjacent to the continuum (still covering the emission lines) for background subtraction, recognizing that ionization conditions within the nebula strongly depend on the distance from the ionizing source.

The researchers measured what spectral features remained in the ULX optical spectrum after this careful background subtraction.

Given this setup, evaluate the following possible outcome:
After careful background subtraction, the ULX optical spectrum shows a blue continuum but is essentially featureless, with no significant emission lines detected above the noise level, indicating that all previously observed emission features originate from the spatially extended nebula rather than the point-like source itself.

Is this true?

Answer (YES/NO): YES